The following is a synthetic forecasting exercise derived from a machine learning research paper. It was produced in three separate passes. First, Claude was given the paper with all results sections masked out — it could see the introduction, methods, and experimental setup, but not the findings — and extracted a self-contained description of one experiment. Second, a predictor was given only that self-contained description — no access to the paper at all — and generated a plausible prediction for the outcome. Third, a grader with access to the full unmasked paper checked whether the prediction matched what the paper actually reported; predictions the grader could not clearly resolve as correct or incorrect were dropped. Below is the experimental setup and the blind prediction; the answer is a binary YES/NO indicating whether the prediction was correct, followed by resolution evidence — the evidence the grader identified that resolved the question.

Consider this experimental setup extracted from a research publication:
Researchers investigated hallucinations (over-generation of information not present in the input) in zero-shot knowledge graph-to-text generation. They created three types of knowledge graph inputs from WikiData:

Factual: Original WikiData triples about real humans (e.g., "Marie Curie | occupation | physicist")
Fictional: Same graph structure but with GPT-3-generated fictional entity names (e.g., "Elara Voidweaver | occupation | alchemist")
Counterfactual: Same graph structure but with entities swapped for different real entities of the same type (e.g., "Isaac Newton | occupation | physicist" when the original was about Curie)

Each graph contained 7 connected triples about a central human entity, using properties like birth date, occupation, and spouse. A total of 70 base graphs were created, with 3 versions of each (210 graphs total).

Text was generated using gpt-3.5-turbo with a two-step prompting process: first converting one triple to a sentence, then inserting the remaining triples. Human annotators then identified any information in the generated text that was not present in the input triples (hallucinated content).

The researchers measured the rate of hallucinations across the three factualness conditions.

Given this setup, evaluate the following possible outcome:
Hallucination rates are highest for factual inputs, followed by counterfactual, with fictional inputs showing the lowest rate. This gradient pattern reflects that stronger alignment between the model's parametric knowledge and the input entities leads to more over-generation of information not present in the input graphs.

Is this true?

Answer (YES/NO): NO